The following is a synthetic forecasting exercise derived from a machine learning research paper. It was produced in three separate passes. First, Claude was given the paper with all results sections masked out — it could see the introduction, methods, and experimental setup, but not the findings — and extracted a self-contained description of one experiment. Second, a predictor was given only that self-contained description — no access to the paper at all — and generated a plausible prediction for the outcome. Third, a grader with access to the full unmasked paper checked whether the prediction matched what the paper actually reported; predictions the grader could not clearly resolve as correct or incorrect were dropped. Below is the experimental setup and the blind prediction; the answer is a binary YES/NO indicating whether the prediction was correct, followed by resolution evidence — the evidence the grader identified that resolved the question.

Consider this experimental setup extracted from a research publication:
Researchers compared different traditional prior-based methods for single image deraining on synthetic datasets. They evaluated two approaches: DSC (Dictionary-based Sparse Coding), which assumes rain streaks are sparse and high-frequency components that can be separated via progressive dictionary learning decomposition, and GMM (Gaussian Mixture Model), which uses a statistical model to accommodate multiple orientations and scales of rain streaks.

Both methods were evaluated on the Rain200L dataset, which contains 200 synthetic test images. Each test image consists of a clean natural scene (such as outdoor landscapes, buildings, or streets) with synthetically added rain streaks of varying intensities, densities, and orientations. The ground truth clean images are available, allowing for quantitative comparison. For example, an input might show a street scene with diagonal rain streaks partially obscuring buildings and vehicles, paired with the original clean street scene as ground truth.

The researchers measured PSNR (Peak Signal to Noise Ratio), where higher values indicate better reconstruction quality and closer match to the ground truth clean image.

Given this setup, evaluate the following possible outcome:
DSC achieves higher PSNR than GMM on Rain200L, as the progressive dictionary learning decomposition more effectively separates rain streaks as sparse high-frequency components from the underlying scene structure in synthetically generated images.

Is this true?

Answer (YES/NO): NO